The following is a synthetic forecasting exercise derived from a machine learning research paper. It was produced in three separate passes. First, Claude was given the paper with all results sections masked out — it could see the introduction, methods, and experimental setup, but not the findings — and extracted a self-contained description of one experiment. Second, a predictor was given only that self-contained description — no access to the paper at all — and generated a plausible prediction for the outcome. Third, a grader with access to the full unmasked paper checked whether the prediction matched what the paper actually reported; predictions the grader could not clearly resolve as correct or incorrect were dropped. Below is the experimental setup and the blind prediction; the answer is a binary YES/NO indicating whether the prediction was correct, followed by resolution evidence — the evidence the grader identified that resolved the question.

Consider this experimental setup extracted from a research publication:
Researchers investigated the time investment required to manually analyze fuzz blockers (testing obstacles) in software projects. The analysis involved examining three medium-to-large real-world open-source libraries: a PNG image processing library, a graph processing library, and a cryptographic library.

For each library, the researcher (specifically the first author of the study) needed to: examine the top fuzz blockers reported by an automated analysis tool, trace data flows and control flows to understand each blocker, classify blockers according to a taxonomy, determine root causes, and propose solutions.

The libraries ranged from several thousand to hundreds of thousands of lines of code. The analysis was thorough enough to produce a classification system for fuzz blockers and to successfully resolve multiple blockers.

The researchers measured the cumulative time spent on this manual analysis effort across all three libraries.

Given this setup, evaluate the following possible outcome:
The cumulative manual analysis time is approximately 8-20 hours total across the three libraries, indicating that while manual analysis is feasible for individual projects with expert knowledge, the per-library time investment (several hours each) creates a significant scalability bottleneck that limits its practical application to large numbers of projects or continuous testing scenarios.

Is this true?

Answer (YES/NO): NO